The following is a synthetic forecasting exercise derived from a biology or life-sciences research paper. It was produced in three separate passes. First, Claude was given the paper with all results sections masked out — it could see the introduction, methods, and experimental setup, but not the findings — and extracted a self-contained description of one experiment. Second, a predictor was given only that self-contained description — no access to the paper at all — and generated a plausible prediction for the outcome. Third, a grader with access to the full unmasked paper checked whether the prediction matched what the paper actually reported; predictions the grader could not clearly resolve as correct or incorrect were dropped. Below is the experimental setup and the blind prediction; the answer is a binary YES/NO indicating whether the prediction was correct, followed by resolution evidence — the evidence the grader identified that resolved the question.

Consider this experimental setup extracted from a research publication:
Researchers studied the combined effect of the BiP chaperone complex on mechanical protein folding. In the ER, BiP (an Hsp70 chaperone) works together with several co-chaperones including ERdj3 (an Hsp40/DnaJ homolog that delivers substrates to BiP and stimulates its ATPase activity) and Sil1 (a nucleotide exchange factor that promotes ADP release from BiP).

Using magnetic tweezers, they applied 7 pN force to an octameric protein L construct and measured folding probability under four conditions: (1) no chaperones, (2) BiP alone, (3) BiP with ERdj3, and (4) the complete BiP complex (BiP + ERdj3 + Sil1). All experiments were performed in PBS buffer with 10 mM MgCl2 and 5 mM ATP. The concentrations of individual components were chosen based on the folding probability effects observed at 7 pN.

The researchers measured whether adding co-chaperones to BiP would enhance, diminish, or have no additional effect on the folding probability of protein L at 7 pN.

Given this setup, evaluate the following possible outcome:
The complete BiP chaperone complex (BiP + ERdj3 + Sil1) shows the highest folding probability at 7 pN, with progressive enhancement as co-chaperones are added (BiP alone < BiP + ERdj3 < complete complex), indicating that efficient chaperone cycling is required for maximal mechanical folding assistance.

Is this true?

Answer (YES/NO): NO